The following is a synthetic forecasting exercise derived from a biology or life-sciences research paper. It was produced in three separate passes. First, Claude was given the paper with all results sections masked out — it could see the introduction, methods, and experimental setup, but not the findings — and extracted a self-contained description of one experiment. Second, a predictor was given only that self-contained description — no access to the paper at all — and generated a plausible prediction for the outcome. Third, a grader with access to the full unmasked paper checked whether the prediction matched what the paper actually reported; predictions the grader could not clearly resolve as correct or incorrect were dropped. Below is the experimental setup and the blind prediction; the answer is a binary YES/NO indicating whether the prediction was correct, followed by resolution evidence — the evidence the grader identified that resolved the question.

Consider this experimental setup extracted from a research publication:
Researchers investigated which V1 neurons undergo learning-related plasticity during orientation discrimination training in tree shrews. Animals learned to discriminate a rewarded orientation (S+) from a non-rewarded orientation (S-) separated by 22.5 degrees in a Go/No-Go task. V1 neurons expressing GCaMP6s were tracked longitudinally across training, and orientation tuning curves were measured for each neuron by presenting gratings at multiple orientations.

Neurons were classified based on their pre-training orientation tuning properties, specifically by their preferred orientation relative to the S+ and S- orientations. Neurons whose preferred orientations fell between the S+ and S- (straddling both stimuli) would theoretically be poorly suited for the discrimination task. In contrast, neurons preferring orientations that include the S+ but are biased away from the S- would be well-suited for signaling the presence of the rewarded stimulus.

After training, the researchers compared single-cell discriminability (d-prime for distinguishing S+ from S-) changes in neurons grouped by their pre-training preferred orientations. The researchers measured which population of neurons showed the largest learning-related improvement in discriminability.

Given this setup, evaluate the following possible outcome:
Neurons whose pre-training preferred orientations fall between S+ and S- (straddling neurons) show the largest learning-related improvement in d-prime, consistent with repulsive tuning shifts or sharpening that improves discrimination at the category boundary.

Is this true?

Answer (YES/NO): NO